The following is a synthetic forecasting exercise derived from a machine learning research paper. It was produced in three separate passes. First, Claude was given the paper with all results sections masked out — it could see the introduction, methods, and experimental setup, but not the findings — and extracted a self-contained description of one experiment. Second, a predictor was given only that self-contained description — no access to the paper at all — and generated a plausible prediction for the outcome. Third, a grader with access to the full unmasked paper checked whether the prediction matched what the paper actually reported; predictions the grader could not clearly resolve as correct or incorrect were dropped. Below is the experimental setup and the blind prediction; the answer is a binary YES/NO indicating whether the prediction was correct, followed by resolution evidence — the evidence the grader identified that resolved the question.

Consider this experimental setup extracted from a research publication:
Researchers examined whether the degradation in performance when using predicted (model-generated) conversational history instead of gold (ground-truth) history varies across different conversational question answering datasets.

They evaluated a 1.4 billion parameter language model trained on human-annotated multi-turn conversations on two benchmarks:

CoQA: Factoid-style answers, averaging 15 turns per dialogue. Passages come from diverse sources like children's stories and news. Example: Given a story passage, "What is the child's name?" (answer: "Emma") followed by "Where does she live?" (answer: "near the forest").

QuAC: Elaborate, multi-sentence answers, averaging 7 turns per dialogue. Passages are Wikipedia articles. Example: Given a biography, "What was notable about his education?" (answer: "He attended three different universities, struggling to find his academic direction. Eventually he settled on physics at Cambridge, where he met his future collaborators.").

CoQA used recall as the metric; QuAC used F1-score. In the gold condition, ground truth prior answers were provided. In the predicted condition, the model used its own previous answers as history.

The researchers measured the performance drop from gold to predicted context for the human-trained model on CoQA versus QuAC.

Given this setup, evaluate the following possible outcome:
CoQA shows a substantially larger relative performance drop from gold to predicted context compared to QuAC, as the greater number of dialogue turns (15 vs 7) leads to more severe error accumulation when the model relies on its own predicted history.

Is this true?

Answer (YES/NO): NO